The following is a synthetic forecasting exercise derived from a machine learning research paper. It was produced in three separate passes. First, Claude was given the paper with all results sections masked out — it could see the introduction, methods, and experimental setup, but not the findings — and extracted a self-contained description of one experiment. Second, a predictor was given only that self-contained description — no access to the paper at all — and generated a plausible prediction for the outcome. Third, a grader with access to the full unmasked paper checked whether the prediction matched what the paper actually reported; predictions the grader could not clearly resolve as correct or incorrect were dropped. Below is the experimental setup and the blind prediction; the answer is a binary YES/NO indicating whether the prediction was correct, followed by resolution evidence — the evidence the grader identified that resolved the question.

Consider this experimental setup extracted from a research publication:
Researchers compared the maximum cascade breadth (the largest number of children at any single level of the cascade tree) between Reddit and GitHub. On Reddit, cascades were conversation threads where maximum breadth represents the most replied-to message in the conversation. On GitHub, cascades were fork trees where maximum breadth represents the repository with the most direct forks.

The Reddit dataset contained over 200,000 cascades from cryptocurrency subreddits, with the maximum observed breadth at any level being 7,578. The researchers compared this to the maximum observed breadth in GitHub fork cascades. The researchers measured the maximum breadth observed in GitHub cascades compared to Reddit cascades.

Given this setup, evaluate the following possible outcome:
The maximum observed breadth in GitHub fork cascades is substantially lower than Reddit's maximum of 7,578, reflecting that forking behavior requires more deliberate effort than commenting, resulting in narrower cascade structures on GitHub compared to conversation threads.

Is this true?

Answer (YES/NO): YES